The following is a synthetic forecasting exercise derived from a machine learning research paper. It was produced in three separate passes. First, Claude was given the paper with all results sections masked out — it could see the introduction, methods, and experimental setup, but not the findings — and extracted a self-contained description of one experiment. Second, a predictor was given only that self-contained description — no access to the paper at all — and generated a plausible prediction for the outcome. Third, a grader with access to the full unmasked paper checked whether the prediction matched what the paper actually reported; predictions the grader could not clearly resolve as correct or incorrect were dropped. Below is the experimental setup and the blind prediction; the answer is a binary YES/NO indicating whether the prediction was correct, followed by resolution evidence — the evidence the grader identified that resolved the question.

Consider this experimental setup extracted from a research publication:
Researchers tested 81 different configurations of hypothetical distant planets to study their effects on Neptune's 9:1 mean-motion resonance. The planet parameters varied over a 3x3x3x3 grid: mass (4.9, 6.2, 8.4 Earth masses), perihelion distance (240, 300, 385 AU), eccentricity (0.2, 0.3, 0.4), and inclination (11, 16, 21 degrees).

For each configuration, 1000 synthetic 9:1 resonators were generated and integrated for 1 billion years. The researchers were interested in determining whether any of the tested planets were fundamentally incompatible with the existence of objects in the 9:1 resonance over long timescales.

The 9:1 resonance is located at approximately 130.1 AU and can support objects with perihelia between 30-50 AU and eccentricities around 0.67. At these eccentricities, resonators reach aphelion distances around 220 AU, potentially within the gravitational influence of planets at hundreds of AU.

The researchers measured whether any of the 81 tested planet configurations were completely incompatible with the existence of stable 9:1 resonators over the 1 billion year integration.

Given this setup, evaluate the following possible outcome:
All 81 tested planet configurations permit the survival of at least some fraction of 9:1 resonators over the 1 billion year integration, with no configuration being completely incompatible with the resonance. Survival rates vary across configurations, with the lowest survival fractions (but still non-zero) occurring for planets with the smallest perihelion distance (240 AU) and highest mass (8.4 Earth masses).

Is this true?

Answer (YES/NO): YES